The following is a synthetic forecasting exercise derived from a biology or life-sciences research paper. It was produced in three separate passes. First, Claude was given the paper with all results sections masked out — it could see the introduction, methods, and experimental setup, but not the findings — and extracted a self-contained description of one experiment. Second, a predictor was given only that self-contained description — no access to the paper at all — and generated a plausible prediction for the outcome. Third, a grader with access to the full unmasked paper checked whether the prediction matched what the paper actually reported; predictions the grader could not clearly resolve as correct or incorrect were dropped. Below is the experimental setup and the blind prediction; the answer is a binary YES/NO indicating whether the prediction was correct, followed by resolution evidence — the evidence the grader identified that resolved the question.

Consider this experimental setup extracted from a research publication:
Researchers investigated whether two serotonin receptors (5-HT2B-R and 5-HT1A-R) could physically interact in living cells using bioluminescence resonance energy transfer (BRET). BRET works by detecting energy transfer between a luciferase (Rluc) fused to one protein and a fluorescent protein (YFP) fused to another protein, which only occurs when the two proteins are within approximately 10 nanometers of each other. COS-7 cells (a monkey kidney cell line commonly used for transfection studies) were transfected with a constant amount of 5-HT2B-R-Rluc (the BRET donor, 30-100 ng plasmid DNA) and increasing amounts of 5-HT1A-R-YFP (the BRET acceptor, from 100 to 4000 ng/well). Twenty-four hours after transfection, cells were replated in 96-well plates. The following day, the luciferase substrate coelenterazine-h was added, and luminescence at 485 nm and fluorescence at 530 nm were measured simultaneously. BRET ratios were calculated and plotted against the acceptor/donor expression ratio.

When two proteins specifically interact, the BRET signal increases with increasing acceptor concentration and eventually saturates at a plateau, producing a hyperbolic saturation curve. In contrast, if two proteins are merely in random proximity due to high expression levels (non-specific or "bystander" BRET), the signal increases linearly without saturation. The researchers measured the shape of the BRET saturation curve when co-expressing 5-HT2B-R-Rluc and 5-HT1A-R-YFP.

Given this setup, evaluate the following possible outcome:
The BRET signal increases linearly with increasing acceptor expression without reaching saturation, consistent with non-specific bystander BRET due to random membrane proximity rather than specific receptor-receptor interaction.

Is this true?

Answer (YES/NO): NO